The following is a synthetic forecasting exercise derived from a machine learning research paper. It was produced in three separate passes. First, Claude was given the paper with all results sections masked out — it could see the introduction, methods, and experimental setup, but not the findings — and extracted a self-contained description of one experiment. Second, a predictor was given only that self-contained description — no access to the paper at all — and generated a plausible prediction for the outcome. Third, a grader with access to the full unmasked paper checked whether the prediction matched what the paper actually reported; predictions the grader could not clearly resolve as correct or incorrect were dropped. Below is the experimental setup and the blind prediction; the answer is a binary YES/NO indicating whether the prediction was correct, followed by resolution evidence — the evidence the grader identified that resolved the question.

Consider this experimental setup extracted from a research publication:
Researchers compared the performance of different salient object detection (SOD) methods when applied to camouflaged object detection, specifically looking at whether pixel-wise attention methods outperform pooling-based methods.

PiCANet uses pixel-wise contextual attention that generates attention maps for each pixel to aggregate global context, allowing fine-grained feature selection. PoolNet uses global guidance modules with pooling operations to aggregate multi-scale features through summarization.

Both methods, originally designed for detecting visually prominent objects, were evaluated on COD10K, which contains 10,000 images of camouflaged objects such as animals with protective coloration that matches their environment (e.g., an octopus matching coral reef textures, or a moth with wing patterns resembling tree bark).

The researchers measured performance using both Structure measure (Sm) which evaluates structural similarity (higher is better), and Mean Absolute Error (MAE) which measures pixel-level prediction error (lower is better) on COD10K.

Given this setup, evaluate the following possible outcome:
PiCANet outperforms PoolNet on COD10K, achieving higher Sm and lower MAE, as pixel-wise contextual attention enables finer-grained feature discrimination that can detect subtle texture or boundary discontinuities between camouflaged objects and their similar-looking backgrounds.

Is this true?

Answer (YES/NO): NO